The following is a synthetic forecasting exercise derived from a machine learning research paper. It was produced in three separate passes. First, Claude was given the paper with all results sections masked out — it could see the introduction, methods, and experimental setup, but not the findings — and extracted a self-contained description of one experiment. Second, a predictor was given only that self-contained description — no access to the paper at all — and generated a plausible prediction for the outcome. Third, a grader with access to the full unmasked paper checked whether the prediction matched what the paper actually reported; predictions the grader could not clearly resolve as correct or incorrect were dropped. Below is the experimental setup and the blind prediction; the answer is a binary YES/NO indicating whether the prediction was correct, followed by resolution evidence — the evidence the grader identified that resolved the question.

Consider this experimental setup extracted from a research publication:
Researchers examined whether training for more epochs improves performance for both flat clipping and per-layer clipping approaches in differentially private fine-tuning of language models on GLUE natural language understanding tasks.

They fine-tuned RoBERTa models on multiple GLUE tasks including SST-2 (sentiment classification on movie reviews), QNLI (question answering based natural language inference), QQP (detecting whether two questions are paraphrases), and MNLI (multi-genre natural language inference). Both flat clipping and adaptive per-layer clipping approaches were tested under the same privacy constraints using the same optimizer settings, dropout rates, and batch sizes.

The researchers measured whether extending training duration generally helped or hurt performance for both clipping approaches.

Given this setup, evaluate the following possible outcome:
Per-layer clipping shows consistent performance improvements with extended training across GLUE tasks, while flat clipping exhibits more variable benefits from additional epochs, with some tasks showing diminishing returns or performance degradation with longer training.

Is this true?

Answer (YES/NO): NO